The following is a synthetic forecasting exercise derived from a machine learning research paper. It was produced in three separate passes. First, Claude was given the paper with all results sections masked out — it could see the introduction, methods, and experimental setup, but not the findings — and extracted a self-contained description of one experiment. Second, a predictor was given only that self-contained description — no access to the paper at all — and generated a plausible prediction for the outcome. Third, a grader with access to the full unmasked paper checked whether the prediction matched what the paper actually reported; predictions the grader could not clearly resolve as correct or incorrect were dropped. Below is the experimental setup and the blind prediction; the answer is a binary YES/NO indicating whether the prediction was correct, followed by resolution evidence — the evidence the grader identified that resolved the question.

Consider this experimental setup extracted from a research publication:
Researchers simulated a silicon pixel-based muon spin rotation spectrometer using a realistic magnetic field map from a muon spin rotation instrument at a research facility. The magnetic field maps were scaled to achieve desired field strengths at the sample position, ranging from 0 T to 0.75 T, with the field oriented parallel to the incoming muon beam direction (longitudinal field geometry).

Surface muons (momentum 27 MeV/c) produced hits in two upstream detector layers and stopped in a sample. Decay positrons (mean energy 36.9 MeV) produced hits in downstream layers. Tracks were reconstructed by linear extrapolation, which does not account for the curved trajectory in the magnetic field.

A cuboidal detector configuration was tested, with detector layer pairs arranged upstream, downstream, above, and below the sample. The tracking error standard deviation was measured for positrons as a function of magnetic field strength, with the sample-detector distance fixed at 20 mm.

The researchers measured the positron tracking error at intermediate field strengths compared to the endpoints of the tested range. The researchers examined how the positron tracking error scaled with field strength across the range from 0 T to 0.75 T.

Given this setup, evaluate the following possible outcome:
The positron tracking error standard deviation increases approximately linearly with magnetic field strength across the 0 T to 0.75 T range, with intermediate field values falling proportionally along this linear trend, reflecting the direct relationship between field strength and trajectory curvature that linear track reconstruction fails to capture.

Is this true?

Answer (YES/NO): NO